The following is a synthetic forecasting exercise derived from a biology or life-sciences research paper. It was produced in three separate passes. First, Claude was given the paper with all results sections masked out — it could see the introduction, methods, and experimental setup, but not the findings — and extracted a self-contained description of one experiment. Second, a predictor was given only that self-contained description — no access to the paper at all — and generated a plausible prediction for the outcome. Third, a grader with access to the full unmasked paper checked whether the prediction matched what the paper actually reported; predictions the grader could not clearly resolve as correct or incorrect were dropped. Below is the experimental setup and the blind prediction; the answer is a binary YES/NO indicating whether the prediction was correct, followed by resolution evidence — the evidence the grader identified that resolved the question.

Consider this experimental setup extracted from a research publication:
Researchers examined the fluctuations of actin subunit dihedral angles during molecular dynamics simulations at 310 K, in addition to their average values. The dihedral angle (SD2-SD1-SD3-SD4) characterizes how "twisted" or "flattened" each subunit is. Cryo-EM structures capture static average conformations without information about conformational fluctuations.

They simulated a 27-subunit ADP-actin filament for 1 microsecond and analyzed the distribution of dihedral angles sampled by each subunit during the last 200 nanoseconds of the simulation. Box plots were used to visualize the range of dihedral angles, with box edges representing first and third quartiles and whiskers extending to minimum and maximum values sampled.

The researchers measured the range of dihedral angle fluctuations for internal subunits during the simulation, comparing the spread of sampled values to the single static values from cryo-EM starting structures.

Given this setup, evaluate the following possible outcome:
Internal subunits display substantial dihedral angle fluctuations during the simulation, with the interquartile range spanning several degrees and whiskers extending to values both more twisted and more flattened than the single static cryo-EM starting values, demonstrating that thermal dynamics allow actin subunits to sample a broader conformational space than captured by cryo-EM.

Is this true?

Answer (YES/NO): NO